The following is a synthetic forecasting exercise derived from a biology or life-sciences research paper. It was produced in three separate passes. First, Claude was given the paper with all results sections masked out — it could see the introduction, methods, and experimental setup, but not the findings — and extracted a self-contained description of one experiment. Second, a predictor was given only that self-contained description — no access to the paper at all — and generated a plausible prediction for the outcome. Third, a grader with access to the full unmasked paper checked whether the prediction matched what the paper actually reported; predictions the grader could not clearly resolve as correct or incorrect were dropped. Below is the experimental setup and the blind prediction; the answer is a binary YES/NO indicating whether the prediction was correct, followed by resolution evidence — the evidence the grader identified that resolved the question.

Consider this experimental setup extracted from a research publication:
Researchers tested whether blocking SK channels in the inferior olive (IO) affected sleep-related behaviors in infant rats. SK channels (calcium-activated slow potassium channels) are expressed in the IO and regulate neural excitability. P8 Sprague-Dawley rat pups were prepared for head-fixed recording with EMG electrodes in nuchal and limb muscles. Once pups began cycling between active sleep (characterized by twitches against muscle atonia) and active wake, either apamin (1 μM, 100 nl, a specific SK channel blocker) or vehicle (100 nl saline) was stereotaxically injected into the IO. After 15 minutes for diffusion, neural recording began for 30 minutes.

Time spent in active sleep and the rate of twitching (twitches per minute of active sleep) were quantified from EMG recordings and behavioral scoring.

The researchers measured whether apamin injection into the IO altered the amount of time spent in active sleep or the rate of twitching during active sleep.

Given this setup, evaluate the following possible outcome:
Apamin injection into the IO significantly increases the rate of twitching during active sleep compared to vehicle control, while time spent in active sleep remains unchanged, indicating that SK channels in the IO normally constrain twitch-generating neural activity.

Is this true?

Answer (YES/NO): NO